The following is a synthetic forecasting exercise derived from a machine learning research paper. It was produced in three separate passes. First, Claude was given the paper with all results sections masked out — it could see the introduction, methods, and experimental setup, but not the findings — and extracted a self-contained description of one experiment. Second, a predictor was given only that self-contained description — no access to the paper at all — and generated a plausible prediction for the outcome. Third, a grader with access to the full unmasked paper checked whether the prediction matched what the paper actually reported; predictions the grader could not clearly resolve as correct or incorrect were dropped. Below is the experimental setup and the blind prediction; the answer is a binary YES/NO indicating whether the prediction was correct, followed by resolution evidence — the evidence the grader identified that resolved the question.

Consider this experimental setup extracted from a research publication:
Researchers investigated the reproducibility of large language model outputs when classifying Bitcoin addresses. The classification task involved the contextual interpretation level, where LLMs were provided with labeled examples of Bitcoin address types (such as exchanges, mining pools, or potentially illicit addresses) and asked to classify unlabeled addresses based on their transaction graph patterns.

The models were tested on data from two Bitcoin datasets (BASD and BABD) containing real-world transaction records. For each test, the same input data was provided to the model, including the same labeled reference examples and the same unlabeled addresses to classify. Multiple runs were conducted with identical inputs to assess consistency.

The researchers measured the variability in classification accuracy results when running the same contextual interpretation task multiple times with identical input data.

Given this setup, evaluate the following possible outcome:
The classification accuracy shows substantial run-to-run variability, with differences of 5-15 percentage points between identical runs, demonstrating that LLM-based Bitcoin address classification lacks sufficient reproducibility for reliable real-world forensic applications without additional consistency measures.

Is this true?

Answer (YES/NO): NO